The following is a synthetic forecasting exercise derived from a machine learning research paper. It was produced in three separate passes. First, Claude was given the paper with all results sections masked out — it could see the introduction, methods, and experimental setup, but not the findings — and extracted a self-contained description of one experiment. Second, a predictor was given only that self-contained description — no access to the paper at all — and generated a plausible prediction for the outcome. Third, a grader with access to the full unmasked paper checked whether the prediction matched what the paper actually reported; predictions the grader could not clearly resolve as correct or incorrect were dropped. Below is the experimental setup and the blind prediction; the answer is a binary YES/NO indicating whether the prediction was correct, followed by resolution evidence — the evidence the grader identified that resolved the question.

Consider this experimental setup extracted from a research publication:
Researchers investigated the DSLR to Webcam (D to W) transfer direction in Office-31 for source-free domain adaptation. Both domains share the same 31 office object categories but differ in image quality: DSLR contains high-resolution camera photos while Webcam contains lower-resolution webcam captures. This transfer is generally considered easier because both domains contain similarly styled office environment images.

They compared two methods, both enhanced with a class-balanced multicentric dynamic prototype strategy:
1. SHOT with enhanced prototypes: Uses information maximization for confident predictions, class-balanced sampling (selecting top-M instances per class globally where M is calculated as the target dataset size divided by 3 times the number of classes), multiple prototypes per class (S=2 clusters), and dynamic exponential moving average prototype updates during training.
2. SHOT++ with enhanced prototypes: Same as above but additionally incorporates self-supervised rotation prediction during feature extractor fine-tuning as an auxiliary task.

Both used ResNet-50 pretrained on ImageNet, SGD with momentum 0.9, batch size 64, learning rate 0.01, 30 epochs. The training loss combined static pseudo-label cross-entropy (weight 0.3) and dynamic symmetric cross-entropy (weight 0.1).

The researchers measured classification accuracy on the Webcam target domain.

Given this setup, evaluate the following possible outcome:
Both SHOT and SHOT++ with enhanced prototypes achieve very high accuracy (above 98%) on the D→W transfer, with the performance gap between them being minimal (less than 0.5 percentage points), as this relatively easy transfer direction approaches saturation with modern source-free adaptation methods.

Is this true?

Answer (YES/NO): NO